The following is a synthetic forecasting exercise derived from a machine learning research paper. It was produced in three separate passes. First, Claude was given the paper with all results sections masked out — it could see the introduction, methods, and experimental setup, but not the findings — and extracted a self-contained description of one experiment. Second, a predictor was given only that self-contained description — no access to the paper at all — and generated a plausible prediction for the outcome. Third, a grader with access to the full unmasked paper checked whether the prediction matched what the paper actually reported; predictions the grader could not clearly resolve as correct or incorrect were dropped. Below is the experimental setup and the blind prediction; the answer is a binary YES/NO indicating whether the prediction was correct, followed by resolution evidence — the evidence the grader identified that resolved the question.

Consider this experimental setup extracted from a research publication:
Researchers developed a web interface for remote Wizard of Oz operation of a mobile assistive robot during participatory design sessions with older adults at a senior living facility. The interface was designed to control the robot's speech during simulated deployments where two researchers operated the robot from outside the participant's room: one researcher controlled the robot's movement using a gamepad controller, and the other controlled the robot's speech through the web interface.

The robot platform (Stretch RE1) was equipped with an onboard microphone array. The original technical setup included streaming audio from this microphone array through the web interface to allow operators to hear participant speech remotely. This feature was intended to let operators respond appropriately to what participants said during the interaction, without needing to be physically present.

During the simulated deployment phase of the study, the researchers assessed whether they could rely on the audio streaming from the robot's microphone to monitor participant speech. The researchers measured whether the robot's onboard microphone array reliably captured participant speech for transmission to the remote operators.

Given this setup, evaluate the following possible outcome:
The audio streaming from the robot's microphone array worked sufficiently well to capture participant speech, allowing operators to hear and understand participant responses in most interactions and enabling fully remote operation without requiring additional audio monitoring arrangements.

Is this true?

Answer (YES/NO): NO